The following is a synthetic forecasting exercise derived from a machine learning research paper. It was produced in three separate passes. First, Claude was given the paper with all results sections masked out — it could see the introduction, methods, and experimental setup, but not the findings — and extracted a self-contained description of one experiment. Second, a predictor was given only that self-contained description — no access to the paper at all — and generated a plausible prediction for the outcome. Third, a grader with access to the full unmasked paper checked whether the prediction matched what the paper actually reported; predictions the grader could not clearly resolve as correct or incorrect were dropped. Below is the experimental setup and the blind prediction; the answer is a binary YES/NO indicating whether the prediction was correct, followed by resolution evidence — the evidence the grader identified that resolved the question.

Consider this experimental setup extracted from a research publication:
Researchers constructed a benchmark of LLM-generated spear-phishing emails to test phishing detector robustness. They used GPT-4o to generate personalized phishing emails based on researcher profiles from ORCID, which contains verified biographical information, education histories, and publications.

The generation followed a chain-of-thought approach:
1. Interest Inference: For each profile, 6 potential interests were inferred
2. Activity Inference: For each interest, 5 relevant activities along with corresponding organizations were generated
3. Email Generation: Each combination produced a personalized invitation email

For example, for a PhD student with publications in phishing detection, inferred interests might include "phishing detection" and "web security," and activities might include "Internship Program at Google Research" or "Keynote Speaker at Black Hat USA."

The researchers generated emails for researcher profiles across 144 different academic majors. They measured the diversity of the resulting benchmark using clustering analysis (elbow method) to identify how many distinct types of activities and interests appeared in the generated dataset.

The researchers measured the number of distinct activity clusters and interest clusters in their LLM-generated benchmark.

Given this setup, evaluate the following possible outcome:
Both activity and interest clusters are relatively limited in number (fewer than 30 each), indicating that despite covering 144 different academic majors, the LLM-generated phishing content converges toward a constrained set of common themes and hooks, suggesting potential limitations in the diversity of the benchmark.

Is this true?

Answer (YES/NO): NO